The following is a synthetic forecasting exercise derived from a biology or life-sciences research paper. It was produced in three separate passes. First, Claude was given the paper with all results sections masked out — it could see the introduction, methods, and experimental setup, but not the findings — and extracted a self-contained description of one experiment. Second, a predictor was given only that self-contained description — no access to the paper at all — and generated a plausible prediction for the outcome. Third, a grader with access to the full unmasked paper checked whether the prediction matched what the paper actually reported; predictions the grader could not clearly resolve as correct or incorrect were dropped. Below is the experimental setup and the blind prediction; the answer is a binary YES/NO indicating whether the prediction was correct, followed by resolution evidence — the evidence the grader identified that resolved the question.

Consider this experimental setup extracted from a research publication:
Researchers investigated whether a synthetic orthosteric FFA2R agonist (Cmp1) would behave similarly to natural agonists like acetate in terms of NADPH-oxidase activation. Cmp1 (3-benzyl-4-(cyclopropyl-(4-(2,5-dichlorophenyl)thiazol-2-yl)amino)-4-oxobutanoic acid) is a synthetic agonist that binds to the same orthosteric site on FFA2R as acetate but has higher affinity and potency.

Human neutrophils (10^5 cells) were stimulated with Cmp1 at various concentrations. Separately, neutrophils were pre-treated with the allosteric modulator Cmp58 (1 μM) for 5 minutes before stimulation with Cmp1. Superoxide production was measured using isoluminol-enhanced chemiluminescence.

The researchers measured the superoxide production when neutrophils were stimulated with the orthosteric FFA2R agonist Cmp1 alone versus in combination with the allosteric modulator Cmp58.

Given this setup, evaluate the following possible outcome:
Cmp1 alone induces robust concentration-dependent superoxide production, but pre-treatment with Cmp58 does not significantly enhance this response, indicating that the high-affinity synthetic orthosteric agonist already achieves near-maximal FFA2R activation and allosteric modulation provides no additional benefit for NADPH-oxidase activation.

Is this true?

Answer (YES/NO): NO